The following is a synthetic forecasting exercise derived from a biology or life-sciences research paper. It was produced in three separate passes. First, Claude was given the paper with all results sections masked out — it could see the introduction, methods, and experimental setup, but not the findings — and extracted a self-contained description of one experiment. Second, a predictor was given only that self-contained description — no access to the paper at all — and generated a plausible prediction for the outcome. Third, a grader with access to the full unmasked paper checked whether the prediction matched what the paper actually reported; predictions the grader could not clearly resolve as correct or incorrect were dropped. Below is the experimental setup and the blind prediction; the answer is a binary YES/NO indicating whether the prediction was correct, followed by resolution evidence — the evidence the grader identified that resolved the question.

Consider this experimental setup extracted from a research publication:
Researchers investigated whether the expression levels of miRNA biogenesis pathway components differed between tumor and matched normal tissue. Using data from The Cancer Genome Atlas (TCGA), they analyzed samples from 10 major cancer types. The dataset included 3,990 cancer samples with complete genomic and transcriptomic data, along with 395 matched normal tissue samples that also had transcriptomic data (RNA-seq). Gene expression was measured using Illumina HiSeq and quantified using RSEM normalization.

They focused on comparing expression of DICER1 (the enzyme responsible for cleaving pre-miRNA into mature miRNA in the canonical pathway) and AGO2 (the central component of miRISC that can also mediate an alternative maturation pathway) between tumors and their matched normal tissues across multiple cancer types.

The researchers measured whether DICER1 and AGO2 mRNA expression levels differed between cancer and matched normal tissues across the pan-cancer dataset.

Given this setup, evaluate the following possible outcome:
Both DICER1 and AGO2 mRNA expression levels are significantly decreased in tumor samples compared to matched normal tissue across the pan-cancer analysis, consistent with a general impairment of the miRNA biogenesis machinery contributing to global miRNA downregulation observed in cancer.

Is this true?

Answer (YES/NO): NO